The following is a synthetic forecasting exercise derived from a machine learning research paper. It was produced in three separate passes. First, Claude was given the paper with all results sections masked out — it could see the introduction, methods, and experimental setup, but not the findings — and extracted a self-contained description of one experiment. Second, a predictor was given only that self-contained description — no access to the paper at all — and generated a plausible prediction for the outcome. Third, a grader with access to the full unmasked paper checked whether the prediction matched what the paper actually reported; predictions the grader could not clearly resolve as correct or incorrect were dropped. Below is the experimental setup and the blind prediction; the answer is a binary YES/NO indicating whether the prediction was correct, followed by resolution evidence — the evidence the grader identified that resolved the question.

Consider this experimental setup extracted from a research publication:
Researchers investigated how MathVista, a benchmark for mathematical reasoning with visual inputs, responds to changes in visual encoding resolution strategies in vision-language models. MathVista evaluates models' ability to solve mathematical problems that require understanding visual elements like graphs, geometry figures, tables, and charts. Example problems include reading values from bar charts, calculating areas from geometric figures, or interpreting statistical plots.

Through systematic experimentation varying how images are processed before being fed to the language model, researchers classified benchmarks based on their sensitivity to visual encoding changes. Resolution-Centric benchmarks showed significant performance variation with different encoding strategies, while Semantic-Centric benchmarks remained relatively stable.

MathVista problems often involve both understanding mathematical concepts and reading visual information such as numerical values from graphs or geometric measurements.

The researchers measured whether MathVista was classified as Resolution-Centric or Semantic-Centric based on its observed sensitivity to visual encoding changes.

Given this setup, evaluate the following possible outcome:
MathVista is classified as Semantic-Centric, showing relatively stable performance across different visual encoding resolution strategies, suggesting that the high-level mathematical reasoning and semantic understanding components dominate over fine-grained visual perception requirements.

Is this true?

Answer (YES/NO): YES